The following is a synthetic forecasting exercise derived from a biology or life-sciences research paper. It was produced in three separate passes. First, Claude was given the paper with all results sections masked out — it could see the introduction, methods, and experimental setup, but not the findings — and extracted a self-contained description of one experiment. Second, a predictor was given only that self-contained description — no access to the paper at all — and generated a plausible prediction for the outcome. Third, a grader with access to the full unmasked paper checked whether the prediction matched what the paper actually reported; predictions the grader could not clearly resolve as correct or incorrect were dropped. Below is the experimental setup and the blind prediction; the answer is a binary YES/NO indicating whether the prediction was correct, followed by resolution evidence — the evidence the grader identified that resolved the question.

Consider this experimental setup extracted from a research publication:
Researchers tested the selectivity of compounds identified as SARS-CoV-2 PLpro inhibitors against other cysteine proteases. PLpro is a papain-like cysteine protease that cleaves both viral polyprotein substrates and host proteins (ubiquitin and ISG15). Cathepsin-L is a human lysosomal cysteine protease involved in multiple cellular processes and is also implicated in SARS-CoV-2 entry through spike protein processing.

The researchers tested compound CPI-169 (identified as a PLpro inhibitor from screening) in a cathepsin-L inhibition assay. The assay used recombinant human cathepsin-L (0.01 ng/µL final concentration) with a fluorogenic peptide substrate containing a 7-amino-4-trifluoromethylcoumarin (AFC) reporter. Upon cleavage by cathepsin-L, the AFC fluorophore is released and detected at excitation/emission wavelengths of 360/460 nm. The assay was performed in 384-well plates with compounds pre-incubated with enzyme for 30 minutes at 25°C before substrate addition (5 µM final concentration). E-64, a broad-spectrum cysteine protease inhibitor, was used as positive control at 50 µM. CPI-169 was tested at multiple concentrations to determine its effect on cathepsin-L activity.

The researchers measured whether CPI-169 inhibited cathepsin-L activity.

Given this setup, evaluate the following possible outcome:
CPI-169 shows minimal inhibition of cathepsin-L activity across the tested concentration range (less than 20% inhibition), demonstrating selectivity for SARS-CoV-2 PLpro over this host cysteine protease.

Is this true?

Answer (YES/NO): YES